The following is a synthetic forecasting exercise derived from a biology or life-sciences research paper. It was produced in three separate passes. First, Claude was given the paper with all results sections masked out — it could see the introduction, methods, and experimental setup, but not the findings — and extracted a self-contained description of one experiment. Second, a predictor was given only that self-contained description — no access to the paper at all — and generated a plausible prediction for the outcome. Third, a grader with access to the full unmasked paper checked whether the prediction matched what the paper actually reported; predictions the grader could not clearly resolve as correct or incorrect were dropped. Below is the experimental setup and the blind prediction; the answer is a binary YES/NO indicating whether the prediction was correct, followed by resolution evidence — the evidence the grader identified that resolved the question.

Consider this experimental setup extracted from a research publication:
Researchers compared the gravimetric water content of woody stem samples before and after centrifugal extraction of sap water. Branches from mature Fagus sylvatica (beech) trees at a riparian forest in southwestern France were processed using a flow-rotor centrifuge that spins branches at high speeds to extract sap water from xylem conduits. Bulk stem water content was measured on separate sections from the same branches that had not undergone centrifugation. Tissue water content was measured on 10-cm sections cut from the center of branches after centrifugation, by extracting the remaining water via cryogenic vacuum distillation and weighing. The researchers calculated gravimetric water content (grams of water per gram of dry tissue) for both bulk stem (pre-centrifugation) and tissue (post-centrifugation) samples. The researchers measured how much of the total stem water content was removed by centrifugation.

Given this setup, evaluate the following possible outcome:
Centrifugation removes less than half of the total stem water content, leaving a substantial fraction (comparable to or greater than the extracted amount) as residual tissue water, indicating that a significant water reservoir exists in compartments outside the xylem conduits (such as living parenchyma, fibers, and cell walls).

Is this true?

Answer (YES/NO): YES